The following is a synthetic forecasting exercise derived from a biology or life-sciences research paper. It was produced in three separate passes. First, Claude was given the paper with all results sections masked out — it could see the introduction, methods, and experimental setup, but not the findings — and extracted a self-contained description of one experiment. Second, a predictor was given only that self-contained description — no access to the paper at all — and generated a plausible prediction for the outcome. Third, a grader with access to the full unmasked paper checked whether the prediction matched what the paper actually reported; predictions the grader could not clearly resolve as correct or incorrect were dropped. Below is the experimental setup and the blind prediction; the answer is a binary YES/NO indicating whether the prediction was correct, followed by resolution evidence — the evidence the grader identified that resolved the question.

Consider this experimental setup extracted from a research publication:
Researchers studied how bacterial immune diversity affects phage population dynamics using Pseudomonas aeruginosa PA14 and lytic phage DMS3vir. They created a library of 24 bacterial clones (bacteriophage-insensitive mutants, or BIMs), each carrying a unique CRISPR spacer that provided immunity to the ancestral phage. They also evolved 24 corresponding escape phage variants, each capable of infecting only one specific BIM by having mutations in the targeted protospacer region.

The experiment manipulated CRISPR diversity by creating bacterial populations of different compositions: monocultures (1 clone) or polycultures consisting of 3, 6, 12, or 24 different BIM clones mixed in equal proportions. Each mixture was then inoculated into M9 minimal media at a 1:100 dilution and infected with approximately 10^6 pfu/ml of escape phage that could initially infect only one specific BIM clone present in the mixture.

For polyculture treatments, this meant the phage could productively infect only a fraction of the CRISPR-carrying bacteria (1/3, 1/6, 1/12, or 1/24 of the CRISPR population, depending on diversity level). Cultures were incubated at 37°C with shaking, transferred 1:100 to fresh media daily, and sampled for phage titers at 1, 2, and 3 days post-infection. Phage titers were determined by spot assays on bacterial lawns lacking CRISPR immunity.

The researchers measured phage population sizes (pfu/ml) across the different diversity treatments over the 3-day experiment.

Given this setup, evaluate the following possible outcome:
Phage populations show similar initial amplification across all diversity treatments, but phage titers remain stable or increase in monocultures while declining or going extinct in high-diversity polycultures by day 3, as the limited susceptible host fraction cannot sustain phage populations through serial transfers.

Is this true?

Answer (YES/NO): NO